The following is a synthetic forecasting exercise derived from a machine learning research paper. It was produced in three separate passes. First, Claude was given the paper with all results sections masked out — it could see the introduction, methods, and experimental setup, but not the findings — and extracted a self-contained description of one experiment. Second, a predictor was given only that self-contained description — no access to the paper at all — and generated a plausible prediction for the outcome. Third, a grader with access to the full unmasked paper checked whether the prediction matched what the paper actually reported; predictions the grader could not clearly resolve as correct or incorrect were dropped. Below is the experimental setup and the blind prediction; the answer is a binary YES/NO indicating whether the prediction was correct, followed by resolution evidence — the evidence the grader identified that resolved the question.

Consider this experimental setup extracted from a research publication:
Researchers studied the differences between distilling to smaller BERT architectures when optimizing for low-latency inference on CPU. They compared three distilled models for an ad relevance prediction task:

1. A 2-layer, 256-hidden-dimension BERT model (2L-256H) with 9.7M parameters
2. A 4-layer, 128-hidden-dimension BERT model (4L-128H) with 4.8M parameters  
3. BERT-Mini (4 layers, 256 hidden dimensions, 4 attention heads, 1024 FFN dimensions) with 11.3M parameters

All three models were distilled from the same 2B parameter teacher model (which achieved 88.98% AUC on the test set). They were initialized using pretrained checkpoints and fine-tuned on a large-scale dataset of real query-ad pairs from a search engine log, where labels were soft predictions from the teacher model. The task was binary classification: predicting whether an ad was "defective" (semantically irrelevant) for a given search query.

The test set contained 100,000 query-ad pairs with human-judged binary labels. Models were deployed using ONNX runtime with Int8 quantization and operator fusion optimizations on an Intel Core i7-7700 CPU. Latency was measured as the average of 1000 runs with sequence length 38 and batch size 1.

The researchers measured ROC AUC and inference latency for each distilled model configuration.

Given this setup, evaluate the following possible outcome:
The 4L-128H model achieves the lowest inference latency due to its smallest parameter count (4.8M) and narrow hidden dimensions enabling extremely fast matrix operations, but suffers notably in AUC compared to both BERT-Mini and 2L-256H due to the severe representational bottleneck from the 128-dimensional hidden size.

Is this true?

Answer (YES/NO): NO